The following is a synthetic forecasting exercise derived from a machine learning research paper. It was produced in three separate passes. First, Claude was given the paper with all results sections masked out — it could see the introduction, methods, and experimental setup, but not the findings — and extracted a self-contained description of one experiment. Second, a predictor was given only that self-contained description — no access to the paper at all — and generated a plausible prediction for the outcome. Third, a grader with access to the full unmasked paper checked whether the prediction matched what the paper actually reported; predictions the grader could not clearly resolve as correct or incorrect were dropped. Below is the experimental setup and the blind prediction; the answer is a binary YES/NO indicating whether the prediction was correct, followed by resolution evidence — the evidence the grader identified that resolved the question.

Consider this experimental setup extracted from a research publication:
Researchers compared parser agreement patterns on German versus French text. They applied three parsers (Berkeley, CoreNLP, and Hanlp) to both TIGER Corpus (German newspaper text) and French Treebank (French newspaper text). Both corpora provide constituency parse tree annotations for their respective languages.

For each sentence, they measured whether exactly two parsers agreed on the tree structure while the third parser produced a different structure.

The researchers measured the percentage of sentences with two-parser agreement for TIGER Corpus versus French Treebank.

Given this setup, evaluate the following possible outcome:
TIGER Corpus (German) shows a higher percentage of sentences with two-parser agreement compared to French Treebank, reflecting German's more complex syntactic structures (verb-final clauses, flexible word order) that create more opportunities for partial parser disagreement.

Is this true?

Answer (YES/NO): NO